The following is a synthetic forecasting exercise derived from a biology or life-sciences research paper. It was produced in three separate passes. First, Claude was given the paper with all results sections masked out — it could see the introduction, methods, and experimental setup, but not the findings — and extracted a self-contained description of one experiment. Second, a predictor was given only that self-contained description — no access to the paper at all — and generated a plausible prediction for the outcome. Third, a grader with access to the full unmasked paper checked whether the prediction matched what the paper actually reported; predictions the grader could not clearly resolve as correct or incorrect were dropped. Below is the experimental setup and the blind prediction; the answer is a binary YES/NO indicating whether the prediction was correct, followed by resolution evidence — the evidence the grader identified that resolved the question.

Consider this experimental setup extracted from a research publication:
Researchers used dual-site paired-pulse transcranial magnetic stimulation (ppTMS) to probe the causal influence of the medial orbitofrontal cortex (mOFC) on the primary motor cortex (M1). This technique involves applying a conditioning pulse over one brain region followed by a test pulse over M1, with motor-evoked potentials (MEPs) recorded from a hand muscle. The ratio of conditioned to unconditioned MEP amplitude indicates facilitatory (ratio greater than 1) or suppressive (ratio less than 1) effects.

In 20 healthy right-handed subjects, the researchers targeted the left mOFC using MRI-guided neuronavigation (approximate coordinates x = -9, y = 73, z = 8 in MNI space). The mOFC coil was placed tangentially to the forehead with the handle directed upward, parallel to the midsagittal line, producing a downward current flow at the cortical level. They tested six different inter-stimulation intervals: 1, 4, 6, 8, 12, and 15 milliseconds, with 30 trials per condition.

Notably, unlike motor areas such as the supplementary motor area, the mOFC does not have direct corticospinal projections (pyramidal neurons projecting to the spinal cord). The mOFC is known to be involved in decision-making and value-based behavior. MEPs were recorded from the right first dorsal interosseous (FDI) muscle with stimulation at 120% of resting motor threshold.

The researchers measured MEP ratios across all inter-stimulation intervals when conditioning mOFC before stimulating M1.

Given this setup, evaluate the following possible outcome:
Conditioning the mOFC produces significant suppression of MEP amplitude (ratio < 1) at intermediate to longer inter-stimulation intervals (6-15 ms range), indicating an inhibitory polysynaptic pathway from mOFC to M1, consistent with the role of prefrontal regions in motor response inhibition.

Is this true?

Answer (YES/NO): YES